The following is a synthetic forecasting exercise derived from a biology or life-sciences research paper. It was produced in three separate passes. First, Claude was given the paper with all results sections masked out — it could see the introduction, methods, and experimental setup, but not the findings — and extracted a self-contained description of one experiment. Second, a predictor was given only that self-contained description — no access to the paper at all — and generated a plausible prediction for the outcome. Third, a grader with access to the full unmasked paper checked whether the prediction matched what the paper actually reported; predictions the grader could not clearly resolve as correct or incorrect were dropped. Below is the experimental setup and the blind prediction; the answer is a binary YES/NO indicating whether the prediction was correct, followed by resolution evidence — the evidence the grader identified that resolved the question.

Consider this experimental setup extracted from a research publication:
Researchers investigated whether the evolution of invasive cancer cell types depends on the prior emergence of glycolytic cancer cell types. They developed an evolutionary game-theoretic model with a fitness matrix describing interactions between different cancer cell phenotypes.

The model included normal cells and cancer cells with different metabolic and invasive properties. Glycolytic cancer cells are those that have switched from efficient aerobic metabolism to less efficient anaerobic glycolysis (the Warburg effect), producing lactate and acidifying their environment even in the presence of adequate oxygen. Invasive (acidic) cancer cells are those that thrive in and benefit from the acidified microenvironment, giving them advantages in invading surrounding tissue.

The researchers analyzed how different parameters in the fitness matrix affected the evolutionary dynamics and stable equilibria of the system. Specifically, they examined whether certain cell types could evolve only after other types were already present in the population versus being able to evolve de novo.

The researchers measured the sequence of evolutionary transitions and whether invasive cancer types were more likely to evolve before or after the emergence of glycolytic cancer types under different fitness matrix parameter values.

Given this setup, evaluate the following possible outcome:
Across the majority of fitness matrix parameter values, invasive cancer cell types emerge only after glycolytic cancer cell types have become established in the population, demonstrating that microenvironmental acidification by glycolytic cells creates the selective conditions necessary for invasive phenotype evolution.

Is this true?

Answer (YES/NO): NO